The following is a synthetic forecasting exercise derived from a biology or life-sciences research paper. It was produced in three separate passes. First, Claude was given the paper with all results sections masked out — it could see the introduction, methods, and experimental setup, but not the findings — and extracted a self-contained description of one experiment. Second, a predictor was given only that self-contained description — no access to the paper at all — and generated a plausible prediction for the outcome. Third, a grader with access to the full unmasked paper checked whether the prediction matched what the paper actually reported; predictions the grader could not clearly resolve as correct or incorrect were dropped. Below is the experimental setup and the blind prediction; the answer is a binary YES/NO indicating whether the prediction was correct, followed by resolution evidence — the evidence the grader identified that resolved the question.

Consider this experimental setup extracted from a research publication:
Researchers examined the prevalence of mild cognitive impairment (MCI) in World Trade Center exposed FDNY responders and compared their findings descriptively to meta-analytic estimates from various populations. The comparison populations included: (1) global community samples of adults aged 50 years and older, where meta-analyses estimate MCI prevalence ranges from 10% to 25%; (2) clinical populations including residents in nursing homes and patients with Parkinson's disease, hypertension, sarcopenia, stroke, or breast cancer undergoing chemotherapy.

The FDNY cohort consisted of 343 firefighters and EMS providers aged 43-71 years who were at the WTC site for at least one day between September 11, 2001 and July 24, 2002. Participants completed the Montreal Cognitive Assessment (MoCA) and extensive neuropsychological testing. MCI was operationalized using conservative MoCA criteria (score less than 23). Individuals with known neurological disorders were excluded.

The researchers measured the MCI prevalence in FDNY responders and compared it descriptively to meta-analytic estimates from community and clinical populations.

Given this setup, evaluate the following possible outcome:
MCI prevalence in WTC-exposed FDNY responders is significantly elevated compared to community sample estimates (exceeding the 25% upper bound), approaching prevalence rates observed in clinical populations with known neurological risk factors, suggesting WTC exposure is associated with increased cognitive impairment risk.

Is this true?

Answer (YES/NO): NO